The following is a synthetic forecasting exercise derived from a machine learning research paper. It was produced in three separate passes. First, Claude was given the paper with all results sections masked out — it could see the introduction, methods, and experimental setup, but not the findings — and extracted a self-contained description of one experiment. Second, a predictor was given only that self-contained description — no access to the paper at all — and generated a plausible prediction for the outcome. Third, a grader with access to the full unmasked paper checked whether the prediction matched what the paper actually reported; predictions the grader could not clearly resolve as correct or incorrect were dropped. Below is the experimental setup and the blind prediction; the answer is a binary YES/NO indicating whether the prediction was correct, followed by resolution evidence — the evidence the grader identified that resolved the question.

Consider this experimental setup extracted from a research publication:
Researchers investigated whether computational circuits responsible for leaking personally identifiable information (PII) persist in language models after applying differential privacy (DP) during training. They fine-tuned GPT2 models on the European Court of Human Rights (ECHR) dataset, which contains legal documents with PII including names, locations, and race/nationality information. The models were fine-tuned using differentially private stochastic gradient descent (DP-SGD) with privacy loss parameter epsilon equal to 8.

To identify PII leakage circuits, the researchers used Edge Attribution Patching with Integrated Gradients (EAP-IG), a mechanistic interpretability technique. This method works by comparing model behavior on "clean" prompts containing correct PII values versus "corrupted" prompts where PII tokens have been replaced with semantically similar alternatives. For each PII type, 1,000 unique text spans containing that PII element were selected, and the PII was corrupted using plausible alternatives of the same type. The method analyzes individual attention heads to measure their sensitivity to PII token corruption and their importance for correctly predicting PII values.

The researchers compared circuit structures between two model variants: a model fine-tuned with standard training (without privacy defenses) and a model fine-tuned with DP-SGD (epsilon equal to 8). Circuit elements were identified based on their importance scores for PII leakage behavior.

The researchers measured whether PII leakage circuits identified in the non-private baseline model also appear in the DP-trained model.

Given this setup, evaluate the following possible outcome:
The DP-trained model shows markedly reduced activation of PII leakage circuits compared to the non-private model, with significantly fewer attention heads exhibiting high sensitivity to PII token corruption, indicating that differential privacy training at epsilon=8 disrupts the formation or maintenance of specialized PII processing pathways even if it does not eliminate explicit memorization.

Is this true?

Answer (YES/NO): NO